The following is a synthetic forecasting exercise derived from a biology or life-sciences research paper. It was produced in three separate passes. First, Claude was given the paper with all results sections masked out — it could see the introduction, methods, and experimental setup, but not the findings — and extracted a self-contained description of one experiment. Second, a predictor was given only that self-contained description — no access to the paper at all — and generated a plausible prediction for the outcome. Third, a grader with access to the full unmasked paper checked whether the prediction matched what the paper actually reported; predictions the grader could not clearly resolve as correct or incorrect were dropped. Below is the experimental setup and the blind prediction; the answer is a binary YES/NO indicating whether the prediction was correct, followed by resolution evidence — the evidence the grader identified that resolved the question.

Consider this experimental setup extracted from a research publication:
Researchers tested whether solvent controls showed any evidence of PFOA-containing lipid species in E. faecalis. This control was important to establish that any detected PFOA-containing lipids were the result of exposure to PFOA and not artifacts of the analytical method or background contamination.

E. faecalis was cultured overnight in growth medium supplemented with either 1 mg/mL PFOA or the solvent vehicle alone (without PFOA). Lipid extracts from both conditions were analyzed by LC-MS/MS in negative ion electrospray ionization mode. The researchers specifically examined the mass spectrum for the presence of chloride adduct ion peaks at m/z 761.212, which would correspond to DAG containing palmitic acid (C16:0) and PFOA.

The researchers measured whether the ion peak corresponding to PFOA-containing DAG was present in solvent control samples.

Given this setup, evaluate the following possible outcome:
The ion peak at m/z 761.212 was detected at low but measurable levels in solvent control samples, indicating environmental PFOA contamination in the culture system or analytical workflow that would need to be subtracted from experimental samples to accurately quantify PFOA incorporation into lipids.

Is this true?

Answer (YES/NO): NO